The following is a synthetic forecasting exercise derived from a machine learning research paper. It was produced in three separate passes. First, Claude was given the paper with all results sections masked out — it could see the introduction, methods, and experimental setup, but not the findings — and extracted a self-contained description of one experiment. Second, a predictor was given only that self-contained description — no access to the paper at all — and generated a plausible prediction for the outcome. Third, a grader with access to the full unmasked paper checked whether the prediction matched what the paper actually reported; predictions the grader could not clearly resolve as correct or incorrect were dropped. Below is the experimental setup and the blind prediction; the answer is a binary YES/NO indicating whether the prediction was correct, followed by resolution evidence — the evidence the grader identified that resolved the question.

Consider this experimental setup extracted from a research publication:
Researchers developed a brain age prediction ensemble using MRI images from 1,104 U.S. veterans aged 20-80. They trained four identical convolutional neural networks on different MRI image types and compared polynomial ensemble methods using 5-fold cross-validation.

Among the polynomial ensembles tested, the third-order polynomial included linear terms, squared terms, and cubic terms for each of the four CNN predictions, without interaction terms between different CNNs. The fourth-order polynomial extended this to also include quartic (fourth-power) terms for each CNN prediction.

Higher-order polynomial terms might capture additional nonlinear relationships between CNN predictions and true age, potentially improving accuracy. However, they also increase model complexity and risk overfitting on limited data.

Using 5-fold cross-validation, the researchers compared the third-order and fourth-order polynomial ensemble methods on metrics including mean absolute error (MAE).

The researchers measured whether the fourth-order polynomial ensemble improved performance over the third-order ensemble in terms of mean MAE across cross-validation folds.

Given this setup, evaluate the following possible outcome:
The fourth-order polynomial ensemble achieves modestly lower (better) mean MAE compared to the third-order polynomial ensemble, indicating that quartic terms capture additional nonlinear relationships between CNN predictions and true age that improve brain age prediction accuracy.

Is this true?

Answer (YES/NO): NO